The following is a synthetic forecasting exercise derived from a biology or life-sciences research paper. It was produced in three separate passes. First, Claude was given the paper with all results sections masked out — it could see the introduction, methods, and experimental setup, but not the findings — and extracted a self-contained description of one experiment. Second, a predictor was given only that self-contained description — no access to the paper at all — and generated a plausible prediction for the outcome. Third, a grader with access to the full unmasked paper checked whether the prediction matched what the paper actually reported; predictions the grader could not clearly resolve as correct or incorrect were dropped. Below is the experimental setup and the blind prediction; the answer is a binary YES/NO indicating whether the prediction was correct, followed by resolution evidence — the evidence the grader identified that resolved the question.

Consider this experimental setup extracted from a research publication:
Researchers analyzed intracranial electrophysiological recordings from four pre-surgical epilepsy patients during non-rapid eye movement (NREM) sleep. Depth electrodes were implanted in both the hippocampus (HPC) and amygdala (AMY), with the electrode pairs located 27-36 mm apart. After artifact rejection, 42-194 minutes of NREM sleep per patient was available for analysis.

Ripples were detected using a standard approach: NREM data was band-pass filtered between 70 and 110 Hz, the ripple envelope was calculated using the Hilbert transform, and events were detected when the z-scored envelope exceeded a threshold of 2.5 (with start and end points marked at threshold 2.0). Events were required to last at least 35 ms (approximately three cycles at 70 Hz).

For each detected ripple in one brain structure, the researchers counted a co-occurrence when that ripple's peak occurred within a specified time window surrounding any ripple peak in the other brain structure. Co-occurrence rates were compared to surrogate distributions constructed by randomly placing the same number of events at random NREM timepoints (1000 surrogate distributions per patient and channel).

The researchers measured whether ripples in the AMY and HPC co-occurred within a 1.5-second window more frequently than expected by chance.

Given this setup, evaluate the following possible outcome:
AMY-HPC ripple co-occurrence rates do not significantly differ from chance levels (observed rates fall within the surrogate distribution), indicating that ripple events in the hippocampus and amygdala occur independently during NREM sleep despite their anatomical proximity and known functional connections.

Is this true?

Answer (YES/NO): NO